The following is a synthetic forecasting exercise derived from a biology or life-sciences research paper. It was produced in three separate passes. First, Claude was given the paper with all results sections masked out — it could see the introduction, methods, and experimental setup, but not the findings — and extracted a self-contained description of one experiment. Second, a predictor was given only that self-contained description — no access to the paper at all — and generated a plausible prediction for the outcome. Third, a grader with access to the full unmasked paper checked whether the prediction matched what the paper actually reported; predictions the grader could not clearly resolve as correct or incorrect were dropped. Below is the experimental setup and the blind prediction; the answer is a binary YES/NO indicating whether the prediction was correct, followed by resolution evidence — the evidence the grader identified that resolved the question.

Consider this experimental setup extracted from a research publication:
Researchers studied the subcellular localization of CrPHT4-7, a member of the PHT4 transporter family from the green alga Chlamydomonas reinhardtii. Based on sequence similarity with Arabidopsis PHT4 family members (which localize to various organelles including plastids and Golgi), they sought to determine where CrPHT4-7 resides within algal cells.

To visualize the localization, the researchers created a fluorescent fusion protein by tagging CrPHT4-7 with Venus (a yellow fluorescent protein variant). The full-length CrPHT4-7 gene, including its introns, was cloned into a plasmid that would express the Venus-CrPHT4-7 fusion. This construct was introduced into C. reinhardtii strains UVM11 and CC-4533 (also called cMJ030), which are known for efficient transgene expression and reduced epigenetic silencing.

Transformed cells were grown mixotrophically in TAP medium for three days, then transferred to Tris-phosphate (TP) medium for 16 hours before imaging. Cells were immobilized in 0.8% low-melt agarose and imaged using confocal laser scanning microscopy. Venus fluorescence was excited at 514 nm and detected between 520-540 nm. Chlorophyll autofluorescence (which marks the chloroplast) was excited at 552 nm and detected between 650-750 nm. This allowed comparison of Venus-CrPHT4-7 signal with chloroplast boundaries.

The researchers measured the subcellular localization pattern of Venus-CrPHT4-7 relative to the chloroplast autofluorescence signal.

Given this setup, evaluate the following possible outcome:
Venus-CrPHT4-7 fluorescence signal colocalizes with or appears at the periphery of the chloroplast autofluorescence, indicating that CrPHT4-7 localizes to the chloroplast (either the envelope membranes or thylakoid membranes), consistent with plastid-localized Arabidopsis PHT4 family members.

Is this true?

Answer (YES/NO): YES